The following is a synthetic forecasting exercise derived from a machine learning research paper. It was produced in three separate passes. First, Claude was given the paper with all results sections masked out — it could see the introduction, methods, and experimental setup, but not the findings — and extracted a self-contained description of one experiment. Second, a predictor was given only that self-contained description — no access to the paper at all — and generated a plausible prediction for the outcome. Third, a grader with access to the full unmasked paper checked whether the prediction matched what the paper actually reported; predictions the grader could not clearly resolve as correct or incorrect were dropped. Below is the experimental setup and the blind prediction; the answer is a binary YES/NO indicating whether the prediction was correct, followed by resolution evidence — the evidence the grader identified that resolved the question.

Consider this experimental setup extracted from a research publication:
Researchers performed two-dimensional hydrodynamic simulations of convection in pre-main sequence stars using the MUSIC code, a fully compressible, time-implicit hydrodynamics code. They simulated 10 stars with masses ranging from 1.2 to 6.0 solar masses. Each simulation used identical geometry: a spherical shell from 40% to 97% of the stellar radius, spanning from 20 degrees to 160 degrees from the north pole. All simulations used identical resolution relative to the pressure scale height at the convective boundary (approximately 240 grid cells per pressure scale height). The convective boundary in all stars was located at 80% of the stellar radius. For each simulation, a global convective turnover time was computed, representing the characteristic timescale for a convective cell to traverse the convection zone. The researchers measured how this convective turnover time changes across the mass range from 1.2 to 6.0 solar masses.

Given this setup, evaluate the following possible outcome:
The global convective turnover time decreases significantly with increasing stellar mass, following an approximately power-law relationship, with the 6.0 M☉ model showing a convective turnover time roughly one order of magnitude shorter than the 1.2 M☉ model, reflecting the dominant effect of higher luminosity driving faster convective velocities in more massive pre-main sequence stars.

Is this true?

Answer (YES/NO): NO